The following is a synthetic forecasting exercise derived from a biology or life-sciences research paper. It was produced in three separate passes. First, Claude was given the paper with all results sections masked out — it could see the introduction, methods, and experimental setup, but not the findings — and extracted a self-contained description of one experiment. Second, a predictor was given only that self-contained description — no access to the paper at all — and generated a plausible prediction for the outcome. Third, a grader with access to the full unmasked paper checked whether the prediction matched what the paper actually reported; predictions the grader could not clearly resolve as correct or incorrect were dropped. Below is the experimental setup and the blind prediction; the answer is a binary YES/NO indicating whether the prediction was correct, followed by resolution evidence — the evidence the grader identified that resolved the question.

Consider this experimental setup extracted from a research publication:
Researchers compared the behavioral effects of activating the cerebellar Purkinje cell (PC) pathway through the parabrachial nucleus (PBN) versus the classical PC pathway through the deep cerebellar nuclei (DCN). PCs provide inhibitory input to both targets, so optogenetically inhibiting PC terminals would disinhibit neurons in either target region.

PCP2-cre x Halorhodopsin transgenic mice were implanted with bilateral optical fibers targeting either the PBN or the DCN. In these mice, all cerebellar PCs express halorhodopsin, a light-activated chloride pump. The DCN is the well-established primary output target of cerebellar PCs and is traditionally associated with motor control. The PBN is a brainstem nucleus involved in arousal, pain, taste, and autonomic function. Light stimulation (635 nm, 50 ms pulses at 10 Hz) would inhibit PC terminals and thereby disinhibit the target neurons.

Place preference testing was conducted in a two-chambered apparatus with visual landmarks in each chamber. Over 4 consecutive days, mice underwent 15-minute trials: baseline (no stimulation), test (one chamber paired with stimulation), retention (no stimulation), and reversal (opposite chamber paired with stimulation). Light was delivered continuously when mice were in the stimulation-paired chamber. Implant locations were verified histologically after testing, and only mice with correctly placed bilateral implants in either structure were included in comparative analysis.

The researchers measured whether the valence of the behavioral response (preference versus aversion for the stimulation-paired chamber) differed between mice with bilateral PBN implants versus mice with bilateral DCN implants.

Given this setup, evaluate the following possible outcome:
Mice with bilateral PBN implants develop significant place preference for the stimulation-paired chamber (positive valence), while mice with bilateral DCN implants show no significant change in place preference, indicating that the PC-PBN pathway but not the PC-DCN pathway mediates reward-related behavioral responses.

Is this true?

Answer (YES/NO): NO